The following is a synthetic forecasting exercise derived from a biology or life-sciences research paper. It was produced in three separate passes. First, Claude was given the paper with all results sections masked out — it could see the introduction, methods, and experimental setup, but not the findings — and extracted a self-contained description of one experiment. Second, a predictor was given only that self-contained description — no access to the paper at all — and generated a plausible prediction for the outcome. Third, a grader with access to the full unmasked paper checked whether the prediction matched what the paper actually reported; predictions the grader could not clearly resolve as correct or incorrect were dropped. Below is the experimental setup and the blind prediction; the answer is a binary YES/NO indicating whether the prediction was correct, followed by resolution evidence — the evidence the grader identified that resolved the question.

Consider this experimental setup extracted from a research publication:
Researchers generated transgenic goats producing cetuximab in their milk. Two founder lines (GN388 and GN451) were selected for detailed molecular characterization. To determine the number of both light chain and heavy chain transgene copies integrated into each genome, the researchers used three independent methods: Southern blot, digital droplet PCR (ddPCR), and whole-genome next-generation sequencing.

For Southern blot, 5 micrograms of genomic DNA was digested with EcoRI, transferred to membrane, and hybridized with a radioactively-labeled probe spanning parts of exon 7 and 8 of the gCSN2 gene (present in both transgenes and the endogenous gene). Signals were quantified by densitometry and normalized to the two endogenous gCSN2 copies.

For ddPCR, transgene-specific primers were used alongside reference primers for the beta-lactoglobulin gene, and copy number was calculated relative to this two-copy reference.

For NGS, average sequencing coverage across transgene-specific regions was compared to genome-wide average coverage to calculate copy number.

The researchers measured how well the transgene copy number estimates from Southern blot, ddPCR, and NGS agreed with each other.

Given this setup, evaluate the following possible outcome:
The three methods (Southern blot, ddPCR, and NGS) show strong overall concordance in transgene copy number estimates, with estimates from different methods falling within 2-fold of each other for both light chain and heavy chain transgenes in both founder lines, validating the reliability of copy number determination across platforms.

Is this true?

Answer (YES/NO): YES